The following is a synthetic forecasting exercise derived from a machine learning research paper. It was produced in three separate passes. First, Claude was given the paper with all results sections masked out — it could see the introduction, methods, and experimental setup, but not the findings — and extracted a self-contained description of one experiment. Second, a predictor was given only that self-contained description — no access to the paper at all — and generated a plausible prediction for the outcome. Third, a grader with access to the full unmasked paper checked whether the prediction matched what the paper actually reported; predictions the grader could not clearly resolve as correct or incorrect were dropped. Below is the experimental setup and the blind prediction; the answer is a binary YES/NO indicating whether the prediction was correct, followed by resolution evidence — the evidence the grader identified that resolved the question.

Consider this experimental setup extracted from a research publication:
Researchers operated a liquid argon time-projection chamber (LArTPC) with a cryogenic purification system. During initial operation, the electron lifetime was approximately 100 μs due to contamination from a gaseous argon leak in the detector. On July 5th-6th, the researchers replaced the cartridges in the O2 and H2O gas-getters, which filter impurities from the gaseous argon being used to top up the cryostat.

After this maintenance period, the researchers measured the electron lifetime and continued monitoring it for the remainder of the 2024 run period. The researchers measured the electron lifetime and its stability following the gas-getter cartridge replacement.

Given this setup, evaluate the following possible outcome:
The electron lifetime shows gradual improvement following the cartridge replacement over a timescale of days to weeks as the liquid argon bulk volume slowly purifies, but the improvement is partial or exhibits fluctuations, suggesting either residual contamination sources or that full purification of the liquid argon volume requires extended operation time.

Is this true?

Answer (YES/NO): NO